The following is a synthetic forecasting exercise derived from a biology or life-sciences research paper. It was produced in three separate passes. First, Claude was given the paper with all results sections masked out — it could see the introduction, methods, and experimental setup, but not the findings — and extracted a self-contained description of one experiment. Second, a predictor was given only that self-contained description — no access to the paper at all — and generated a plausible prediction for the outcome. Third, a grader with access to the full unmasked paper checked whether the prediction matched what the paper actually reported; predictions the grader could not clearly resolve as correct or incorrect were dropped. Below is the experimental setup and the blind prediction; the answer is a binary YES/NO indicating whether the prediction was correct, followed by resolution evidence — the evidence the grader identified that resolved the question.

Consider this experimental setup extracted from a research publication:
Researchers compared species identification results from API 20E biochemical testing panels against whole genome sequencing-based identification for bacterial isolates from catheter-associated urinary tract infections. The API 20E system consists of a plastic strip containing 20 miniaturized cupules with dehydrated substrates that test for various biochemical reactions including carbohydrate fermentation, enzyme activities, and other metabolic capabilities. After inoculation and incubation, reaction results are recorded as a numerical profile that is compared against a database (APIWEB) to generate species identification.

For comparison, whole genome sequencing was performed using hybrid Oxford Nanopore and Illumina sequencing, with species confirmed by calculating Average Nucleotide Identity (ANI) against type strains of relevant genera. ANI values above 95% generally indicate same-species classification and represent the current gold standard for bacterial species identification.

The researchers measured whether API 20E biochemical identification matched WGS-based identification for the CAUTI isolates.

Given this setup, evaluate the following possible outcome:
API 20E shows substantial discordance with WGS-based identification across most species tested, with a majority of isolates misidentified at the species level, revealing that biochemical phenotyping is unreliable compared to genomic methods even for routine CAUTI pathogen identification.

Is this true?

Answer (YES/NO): NO